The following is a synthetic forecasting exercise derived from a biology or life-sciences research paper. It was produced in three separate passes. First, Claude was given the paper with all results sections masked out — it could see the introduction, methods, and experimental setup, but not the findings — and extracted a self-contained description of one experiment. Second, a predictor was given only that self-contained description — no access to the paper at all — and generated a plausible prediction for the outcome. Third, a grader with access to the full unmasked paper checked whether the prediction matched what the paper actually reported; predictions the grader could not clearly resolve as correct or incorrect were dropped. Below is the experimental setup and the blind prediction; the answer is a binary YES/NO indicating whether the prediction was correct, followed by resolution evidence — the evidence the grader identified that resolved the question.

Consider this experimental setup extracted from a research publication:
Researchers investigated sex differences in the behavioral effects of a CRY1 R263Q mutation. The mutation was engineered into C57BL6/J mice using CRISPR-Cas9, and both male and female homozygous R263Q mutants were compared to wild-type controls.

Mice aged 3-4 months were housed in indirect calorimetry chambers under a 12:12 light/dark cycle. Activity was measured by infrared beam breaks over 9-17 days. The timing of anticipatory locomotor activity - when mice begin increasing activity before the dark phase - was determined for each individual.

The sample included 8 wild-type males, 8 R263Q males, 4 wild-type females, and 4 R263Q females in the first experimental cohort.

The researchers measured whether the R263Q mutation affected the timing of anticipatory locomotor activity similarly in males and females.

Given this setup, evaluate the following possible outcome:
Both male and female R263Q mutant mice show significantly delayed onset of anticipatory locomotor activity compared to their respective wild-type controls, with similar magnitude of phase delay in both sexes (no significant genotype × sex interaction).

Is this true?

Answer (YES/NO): NO